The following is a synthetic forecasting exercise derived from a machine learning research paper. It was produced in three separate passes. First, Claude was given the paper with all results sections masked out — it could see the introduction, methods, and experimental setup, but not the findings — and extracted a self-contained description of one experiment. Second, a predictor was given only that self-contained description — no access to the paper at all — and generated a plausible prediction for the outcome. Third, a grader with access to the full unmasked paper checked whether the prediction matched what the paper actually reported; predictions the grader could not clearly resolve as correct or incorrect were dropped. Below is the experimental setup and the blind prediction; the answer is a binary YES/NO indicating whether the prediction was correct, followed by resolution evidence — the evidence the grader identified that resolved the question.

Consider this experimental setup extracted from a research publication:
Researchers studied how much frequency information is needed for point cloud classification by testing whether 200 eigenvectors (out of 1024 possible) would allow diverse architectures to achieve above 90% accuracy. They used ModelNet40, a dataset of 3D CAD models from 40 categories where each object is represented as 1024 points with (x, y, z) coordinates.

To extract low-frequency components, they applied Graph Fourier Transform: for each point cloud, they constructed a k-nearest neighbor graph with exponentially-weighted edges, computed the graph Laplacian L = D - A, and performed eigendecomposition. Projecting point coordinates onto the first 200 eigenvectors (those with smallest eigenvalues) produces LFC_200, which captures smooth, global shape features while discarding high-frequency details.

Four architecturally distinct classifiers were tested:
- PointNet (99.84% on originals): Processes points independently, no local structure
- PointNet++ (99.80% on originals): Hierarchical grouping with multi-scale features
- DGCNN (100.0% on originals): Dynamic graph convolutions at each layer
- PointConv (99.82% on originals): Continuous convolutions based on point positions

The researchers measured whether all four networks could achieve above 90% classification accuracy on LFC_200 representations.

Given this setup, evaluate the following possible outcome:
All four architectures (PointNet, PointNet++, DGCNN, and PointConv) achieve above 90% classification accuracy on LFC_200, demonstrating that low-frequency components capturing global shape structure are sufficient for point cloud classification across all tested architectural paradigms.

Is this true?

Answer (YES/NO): YES